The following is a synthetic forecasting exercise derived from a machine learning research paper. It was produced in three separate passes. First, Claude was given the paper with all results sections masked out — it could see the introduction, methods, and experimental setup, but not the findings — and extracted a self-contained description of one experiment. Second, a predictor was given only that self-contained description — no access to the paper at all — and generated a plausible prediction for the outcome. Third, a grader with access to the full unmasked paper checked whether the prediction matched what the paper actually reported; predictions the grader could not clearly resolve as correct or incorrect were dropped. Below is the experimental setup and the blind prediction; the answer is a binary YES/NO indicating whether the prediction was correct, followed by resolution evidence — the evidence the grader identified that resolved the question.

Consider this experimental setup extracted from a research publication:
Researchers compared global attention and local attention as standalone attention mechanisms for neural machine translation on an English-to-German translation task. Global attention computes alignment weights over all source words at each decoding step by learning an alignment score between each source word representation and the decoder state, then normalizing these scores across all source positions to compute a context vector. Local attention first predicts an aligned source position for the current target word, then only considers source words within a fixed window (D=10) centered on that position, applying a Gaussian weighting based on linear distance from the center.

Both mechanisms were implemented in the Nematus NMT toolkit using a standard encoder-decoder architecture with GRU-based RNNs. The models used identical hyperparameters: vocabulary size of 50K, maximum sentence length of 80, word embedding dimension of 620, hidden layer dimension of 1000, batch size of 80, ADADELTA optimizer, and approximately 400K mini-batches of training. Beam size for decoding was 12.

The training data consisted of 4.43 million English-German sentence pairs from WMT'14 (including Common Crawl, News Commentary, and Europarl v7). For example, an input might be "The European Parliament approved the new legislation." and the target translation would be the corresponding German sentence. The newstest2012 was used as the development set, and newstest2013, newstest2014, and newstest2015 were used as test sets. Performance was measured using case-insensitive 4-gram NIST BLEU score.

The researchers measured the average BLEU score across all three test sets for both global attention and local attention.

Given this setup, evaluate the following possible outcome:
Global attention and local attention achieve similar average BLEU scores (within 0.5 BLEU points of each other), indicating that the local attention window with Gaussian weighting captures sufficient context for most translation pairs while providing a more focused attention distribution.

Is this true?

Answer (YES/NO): YES